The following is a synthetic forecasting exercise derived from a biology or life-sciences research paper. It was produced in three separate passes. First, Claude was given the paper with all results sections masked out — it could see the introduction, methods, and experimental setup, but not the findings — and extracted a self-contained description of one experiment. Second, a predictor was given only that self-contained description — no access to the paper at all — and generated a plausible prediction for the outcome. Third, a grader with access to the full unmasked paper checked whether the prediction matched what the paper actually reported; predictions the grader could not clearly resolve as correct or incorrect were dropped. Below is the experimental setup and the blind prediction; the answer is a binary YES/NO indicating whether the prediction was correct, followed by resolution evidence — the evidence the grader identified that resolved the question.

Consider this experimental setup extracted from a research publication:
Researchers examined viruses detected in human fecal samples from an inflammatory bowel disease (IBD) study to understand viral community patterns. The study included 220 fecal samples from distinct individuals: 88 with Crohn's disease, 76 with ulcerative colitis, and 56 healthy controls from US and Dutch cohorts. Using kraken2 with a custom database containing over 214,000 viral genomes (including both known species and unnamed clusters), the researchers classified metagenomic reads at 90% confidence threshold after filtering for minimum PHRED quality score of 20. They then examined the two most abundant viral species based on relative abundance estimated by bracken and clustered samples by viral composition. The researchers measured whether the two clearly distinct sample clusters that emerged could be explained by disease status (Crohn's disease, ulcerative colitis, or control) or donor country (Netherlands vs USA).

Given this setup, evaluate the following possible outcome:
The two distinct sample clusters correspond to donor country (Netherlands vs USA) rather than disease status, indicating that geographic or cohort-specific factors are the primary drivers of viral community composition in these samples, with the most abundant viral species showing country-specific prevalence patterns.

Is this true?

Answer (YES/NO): NO